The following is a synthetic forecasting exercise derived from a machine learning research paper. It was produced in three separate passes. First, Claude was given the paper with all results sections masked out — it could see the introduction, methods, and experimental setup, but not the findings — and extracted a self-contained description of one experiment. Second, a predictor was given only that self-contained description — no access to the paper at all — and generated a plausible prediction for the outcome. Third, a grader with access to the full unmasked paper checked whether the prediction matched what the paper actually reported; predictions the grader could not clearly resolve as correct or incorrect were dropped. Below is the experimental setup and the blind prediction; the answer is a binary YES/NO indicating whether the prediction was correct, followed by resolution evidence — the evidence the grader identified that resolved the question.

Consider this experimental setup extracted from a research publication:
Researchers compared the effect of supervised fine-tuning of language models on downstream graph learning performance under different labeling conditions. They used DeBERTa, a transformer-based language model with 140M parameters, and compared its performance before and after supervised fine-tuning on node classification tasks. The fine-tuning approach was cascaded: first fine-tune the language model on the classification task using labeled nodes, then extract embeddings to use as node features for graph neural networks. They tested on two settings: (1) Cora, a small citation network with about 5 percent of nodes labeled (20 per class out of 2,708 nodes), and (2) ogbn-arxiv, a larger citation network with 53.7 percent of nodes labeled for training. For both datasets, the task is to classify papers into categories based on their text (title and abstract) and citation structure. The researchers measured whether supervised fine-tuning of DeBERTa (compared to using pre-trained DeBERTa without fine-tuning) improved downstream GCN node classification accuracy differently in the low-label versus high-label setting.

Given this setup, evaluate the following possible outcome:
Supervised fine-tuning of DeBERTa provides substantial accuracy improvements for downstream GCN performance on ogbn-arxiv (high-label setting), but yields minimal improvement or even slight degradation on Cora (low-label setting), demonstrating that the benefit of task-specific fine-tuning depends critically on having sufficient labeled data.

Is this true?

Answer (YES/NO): NO